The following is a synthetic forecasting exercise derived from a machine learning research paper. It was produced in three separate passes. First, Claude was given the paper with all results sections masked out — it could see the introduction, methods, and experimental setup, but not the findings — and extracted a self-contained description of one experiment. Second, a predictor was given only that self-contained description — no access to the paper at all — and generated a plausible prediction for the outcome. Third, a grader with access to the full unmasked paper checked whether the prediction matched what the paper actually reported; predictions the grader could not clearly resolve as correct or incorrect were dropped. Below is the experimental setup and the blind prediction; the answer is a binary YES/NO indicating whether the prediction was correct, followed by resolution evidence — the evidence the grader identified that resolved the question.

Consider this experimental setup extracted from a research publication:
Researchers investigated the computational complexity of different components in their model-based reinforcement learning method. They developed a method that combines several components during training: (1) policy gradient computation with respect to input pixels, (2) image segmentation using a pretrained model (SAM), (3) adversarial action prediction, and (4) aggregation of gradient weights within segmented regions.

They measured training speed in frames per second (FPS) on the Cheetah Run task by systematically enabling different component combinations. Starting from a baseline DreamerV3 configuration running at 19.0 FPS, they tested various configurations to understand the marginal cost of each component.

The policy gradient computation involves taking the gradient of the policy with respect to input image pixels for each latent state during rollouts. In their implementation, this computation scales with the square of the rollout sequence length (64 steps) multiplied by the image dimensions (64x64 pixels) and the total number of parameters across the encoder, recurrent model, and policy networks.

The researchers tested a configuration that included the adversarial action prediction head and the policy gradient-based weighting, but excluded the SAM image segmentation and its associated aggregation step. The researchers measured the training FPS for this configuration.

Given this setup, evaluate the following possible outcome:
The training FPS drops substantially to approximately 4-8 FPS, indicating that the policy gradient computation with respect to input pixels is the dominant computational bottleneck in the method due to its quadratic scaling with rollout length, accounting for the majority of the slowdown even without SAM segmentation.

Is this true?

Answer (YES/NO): YES